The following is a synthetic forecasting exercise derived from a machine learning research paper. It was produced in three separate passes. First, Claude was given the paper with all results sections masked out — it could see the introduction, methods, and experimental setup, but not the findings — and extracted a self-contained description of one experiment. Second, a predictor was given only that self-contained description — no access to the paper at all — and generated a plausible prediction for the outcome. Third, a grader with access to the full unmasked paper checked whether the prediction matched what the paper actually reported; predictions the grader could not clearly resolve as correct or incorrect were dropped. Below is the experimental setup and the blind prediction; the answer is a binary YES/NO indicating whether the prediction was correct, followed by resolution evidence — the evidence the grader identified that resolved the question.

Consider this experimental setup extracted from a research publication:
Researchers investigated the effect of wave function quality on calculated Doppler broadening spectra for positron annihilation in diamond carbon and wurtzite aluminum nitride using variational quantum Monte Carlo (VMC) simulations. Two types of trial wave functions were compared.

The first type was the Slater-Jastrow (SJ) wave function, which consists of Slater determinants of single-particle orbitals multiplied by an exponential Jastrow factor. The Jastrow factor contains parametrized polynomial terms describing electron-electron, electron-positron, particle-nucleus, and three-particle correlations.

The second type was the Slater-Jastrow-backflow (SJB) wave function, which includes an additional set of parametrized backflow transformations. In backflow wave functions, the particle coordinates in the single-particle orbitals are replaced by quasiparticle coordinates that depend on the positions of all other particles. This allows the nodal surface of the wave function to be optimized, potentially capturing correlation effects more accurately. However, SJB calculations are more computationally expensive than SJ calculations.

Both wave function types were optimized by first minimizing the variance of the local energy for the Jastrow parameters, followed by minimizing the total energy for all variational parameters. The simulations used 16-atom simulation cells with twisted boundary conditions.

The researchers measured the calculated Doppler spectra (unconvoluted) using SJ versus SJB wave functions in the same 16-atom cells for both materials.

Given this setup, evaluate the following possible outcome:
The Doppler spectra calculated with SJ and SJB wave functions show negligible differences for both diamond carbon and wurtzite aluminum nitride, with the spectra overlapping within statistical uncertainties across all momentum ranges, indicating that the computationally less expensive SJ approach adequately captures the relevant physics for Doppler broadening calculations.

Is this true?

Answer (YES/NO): YES